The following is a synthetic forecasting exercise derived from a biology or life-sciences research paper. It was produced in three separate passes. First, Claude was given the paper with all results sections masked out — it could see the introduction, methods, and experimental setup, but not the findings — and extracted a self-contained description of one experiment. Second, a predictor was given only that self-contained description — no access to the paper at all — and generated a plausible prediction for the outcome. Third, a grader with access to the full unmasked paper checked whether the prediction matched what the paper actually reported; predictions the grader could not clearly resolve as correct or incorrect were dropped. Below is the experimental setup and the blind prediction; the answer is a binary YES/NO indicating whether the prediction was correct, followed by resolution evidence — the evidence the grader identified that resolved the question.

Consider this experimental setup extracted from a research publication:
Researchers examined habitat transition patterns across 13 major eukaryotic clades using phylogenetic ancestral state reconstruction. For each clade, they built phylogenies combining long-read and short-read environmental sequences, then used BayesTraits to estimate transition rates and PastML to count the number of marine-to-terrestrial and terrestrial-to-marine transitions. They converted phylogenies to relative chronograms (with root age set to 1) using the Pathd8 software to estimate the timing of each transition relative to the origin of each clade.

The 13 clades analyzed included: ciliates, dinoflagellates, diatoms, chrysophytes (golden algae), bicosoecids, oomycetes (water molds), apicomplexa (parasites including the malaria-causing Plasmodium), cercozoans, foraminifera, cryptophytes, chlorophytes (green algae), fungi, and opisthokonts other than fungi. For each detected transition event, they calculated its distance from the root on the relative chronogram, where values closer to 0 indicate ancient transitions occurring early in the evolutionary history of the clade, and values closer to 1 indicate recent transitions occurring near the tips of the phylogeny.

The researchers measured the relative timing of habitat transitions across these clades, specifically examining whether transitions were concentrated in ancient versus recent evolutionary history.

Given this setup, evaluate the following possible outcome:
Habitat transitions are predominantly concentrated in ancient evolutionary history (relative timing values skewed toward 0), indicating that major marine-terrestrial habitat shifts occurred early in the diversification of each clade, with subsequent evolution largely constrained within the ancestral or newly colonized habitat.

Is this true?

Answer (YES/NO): NO